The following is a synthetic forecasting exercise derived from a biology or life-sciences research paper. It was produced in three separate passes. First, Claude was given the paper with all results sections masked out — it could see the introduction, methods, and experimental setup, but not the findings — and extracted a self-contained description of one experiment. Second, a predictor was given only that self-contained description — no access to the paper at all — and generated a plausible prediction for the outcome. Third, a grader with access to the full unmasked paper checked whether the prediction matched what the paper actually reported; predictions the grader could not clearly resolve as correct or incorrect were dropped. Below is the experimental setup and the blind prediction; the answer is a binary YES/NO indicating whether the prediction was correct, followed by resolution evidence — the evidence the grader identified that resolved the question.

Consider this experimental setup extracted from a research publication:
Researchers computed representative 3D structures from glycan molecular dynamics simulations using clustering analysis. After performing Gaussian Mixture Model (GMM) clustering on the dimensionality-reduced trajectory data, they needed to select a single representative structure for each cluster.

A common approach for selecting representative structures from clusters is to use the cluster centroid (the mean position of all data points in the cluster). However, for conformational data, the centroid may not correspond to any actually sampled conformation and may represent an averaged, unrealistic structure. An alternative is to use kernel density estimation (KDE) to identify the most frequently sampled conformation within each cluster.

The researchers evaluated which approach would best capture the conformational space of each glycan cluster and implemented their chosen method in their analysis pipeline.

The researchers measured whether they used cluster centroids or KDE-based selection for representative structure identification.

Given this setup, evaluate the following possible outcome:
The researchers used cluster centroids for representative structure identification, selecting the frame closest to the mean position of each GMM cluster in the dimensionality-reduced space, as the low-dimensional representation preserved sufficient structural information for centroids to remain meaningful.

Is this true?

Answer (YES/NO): NO